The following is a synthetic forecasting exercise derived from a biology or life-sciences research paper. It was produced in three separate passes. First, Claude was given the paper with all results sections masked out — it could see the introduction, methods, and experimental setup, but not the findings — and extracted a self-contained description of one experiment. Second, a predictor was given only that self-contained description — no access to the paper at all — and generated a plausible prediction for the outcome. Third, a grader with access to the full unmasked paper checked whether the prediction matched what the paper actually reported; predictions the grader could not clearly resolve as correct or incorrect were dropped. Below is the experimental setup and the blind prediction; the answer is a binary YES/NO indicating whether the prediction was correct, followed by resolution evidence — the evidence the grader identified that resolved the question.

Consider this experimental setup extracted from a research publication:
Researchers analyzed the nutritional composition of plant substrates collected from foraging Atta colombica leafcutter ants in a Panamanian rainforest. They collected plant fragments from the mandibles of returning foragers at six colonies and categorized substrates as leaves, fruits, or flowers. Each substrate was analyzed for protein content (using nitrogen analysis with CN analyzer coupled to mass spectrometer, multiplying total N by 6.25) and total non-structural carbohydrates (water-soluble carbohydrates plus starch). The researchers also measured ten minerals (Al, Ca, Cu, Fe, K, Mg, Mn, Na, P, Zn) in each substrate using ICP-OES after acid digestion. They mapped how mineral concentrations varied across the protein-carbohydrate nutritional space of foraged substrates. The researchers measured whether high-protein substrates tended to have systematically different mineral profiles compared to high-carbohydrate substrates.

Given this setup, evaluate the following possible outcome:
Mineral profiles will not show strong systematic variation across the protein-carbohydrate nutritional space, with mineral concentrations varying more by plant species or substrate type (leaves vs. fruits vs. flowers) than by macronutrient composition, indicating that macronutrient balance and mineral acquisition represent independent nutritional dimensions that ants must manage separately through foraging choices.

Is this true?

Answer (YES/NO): NO